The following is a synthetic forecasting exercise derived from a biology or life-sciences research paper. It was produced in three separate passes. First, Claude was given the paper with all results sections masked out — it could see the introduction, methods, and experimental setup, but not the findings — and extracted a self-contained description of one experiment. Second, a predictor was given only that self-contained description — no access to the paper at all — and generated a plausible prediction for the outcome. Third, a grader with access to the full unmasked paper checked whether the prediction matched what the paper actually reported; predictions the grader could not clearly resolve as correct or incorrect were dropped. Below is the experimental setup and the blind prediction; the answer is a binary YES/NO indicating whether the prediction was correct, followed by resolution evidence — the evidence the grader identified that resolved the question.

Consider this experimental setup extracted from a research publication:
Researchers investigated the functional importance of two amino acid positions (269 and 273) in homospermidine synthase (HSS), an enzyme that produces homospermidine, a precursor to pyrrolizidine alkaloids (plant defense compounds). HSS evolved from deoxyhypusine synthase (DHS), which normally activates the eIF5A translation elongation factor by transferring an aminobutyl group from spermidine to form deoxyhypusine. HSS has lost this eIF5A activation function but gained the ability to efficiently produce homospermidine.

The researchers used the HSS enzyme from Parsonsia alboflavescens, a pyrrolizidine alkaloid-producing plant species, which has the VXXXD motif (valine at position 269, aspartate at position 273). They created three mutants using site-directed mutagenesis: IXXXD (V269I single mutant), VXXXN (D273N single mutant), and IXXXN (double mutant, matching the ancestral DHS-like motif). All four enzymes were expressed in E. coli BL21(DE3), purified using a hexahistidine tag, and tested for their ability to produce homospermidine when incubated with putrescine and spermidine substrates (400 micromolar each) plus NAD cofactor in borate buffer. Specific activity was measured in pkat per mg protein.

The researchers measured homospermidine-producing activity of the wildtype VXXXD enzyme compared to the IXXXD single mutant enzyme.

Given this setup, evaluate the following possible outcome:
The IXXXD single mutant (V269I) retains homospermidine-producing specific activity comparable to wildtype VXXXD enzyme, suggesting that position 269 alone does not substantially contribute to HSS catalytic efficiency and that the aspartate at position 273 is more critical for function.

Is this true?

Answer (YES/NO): YES